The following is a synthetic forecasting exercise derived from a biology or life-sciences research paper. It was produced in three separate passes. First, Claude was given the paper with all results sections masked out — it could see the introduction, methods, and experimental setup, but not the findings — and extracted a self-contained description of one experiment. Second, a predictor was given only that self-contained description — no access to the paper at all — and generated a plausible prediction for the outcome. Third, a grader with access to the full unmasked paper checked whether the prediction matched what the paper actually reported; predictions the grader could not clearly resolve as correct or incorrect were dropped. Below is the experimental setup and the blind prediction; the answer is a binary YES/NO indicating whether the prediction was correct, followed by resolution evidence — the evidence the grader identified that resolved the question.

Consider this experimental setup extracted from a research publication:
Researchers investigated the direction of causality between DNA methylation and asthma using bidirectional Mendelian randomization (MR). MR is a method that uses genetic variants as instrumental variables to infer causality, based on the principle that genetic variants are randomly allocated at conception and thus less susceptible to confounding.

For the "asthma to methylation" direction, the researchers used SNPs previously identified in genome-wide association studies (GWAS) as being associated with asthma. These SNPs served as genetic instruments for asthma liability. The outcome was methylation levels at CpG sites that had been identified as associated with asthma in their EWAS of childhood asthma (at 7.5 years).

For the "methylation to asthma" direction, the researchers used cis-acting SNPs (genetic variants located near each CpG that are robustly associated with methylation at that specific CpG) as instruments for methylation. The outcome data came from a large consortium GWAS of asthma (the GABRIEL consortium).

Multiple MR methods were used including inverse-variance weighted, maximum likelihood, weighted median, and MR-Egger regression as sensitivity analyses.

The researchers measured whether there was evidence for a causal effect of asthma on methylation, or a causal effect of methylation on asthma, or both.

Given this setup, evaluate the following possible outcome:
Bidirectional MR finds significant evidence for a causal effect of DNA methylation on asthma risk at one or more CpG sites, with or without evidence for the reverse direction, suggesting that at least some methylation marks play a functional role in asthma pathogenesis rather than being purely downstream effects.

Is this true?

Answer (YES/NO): NO